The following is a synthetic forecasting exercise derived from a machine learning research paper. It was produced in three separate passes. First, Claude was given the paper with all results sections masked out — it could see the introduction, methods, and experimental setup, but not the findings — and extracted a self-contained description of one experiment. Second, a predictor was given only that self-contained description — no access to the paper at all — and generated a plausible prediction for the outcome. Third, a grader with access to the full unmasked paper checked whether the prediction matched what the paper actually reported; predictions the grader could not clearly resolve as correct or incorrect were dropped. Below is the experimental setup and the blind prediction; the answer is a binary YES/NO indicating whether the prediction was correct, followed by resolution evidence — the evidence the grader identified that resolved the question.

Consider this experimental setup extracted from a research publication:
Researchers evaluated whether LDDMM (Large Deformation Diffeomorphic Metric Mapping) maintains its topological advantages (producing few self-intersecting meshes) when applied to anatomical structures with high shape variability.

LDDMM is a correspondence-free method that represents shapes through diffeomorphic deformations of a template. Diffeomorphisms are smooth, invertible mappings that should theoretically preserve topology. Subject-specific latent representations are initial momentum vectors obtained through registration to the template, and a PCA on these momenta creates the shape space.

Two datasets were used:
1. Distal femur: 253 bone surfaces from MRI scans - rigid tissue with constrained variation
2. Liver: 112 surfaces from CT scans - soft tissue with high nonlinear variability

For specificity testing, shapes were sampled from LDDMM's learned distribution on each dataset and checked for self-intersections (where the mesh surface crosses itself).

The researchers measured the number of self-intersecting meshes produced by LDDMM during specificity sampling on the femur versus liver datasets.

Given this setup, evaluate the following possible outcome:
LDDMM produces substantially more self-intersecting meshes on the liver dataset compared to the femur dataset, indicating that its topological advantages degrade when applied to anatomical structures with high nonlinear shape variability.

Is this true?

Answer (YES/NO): YES